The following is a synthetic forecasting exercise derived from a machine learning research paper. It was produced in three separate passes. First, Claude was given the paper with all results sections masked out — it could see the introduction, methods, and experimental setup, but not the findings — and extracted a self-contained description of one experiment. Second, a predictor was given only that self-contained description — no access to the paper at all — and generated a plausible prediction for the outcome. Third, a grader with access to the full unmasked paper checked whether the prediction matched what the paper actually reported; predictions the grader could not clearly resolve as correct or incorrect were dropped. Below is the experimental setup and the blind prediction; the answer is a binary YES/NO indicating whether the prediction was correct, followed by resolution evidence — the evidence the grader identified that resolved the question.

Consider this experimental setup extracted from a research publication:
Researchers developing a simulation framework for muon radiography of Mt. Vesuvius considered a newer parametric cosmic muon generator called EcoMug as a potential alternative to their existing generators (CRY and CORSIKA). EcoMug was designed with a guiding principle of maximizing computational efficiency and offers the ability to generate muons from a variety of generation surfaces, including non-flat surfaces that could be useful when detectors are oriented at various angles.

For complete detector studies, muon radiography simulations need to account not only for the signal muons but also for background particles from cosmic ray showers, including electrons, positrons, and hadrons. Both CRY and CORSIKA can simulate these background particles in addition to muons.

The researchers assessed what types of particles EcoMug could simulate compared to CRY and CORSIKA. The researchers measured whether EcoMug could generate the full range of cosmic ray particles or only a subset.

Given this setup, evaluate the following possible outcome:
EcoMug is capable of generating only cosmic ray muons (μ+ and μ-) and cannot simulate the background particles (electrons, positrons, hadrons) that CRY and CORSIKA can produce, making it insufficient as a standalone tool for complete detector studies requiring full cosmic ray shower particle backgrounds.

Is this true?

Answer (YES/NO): YES